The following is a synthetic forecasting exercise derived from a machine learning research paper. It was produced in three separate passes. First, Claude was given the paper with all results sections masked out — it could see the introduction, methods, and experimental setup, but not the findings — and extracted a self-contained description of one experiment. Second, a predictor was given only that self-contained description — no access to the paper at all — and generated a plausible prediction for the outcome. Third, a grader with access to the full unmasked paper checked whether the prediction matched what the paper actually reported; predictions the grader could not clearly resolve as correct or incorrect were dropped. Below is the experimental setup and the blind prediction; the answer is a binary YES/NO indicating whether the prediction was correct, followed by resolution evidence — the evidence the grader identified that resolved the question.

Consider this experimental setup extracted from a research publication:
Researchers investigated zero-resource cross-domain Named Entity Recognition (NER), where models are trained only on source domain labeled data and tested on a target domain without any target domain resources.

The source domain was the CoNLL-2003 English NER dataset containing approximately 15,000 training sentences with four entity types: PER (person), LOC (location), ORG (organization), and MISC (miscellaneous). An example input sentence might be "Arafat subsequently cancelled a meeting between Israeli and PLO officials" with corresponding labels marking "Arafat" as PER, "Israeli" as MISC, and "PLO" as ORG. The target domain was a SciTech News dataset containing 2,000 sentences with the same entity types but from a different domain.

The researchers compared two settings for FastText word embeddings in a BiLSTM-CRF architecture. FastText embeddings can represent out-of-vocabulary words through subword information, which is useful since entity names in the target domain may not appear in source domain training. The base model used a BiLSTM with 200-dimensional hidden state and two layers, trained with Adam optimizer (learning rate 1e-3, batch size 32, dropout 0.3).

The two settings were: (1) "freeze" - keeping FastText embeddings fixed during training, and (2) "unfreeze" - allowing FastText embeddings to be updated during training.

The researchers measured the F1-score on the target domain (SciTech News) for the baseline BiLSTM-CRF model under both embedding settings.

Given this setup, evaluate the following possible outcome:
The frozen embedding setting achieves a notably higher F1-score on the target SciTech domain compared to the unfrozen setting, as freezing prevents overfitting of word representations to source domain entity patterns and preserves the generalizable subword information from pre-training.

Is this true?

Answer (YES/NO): YES